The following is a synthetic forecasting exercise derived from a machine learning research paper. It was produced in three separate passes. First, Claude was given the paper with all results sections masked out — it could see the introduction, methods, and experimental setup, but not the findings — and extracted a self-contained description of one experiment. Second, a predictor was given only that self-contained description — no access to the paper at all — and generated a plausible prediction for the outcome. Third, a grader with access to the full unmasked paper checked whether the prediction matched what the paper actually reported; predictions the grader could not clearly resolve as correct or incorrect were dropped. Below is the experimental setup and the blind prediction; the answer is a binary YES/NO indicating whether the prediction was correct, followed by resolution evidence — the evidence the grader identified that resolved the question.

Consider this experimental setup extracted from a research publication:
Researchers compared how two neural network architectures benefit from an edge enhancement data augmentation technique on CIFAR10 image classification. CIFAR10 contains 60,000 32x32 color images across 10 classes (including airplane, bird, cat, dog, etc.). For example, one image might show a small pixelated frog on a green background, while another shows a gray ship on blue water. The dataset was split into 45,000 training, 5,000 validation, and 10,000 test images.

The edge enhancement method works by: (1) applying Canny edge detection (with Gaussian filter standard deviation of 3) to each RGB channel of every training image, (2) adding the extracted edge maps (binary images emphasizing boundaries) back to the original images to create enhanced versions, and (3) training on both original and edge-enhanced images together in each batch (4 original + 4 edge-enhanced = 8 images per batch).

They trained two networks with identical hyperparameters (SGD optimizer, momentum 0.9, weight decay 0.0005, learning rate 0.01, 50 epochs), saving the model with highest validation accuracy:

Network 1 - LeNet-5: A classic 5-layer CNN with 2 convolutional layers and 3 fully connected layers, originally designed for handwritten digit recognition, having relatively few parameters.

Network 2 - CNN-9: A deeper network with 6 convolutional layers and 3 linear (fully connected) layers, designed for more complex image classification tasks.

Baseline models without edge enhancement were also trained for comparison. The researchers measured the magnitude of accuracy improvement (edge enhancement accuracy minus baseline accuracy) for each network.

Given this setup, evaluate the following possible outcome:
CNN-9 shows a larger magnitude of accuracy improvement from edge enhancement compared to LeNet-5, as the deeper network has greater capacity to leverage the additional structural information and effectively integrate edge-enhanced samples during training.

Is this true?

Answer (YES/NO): NO